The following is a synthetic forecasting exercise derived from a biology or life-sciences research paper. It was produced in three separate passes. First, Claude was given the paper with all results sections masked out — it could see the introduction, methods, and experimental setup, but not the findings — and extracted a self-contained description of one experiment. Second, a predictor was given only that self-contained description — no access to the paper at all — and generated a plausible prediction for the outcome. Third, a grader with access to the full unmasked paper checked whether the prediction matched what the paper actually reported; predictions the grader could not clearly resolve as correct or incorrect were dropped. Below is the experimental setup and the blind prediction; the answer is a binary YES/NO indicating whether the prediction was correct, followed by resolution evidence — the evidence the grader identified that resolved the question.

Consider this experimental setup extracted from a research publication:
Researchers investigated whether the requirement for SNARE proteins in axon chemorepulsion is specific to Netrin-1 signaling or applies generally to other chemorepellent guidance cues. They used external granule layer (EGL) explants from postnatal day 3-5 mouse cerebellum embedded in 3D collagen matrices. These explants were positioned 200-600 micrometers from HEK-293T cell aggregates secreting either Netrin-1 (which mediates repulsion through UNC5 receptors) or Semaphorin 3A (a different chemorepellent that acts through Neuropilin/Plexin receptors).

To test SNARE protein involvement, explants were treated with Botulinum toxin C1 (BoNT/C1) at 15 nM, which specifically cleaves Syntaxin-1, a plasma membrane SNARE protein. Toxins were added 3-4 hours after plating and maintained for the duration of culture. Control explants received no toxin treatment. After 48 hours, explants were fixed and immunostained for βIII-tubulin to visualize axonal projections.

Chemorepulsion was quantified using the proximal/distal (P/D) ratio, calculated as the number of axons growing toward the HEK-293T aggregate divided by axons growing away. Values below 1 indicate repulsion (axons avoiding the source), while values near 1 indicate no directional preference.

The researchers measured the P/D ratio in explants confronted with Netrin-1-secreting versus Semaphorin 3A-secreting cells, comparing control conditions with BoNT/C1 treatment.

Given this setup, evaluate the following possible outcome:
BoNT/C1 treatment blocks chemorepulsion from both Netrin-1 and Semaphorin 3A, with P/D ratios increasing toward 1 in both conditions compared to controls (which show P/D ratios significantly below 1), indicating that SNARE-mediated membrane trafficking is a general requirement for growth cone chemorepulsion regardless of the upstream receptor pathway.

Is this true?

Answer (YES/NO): NO